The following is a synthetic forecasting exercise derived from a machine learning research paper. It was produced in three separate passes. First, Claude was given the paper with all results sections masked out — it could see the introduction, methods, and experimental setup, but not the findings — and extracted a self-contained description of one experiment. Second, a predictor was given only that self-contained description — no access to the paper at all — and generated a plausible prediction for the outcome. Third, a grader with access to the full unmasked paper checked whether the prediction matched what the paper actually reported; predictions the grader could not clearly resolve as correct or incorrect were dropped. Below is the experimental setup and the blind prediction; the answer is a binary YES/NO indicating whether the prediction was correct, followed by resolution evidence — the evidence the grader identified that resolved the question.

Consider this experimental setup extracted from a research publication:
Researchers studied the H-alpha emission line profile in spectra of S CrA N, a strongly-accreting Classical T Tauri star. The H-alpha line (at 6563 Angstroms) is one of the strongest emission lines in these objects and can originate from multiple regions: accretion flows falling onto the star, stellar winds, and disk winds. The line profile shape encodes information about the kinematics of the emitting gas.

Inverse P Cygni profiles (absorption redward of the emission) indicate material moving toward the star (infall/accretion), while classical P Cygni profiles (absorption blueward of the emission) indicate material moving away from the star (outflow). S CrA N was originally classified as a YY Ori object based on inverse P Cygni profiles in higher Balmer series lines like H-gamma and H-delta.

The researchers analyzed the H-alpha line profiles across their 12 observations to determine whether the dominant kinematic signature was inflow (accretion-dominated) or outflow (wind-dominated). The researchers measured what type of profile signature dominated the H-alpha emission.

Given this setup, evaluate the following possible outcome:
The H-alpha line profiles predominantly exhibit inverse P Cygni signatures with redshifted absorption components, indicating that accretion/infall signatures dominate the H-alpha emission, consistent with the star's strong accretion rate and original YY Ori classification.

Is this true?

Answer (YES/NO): NO